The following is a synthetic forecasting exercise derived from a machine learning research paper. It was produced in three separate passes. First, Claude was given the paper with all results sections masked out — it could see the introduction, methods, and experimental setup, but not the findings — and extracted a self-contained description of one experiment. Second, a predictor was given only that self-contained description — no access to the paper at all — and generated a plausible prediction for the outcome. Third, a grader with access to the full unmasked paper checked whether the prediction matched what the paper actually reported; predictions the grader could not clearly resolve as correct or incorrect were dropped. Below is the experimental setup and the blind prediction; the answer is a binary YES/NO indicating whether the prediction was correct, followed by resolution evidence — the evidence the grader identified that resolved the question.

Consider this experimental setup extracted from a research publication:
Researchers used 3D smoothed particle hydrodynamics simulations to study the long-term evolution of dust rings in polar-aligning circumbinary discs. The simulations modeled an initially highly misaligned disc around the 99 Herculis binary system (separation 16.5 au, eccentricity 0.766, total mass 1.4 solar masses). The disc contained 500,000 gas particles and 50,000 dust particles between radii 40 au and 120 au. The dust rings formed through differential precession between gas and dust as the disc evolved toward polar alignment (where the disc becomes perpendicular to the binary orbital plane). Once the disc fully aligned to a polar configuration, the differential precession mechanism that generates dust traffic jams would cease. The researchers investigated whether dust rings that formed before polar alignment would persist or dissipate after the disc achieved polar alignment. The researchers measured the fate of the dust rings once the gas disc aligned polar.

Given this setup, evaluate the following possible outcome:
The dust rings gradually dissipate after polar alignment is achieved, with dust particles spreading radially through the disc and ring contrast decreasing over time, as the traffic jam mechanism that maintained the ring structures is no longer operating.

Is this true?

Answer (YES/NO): NO